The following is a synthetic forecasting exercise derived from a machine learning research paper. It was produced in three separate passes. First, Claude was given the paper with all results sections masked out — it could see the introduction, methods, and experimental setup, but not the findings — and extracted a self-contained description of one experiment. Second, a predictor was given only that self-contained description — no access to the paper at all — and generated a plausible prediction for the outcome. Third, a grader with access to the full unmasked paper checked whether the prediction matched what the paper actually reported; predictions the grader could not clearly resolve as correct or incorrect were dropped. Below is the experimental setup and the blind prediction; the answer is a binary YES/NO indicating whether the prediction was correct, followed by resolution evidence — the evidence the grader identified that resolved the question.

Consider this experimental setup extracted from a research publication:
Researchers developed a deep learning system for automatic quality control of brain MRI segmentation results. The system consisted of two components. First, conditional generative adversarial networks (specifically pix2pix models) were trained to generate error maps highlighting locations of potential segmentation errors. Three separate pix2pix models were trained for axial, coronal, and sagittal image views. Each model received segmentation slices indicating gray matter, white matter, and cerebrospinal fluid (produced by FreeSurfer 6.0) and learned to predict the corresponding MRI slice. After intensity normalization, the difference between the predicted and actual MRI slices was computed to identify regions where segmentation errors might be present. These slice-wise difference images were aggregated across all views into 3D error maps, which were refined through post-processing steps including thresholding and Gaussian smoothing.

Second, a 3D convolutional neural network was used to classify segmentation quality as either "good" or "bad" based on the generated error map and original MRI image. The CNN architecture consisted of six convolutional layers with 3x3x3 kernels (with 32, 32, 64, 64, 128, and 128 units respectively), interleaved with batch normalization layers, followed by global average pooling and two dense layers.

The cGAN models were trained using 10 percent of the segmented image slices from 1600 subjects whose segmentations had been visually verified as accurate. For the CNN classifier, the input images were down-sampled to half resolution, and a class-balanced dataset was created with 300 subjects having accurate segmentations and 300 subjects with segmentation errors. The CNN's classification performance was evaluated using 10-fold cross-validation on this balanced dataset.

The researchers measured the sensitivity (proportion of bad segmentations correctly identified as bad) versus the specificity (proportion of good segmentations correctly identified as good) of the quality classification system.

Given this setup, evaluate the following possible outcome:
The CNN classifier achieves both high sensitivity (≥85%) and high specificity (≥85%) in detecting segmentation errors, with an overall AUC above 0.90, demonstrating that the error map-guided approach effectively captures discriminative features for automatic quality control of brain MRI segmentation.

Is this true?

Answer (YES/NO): NO